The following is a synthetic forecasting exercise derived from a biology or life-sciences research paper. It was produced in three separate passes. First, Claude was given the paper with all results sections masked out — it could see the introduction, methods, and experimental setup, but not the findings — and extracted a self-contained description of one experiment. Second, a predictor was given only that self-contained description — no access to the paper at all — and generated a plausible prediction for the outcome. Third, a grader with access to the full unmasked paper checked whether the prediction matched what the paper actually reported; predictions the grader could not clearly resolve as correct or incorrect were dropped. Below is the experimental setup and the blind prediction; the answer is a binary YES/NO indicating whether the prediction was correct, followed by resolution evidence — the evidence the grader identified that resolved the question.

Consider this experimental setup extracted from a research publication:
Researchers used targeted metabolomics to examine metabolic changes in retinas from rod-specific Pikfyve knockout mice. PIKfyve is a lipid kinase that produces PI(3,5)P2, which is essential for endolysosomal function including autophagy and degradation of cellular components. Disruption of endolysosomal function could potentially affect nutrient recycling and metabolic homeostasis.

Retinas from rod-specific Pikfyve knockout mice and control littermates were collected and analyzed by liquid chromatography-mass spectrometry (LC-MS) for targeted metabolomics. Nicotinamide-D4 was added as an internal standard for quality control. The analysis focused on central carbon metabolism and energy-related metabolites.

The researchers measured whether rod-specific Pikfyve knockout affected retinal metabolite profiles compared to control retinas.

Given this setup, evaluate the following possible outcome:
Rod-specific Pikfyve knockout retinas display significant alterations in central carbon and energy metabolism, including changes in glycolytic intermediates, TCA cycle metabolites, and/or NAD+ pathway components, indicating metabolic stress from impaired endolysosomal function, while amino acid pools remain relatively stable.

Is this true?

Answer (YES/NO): NO